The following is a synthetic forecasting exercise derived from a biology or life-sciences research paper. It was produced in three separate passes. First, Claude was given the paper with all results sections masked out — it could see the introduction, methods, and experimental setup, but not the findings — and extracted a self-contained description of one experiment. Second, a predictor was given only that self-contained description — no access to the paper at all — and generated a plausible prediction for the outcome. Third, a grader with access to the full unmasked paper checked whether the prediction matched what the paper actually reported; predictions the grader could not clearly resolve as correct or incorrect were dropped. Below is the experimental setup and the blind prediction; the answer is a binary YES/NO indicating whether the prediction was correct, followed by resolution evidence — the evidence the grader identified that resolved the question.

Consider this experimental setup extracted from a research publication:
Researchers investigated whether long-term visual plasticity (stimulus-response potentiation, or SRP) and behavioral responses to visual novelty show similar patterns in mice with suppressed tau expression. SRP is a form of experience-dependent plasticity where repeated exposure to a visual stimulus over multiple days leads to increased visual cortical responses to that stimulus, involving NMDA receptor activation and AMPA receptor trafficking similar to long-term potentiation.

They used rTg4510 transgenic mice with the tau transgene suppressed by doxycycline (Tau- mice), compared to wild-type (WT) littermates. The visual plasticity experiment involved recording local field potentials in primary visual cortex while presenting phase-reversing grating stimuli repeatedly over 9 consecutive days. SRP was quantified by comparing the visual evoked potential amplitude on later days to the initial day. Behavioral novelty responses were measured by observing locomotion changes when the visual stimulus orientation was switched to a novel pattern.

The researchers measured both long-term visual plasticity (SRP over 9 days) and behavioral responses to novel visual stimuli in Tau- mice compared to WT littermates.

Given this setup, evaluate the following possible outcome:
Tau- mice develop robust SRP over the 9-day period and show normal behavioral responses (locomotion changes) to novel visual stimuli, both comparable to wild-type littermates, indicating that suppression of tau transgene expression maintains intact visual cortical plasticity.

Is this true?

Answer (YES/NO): YES